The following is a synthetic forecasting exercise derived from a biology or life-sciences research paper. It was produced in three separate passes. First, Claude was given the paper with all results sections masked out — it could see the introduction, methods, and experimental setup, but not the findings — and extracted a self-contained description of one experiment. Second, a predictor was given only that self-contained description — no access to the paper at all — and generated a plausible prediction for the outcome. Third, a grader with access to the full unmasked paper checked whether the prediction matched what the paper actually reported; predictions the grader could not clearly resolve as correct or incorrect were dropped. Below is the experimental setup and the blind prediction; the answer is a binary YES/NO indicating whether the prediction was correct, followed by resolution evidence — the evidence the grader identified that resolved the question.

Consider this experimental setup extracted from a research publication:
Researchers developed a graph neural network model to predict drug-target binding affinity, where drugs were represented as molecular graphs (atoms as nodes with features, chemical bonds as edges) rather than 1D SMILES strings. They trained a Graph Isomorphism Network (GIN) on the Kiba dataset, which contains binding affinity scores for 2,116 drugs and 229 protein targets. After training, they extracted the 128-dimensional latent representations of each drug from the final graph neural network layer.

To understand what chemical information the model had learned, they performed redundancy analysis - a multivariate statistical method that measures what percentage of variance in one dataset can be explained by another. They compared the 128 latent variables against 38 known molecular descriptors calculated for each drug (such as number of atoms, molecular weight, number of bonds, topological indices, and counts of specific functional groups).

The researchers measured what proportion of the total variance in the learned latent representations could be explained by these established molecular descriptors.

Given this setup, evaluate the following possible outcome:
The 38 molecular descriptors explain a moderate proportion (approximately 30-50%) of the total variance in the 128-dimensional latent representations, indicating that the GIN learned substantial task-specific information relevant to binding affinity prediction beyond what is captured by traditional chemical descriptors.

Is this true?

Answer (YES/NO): NO